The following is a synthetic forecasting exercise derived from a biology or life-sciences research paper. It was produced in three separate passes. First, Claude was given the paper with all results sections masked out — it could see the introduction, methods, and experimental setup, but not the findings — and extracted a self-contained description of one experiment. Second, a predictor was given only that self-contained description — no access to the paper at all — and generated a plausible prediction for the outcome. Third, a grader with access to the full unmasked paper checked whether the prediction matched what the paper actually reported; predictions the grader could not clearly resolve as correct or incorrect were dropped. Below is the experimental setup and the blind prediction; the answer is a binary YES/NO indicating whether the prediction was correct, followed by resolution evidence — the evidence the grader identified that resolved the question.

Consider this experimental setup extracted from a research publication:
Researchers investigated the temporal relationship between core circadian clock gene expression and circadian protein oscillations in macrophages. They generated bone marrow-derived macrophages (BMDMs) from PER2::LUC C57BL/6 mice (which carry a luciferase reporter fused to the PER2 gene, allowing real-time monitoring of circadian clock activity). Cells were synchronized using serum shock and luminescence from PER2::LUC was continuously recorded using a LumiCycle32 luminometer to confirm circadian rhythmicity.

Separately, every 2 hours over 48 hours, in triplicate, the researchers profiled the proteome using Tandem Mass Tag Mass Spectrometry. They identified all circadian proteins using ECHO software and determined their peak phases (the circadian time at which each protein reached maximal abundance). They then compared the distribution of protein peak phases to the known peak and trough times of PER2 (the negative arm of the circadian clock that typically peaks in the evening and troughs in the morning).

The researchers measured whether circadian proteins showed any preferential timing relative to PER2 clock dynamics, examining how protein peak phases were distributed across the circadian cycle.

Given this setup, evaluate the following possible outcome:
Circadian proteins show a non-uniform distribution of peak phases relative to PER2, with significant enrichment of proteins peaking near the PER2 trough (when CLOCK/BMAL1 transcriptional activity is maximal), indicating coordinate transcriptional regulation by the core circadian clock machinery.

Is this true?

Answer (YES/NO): NO